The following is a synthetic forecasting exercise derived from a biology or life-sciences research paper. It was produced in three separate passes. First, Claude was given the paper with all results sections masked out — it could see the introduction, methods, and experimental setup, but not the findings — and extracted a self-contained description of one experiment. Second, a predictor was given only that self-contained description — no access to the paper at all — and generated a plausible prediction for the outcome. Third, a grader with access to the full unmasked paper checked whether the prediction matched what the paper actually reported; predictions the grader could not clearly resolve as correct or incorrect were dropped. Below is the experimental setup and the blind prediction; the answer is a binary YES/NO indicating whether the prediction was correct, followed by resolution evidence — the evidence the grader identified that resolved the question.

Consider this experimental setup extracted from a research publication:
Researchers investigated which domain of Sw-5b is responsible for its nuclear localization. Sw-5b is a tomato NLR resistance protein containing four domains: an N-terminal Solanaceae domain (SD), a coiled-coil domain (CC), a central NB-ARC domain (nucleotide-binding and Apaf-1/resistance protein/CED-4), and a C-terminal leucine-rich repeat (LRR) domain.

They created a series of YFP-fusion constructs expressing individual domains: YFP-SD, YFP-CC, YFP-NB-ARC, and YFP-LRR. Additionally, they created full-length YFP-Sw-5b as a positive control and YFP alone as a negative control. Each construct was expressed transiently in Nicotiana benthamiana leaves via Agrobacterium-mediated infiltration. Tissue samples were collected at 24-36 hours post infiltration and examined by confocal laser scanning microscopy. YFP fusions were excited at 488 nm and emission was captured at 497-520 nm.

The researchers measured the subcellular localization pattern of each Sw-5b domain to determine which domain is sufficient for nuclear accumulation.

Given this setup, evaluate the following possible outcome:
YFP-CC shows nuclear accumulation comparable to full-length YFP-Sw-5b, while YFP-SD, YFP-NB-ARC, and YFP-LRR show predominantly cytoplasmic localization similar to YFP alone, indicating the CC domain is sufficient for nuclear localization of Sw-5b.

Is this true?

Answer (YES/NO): NO